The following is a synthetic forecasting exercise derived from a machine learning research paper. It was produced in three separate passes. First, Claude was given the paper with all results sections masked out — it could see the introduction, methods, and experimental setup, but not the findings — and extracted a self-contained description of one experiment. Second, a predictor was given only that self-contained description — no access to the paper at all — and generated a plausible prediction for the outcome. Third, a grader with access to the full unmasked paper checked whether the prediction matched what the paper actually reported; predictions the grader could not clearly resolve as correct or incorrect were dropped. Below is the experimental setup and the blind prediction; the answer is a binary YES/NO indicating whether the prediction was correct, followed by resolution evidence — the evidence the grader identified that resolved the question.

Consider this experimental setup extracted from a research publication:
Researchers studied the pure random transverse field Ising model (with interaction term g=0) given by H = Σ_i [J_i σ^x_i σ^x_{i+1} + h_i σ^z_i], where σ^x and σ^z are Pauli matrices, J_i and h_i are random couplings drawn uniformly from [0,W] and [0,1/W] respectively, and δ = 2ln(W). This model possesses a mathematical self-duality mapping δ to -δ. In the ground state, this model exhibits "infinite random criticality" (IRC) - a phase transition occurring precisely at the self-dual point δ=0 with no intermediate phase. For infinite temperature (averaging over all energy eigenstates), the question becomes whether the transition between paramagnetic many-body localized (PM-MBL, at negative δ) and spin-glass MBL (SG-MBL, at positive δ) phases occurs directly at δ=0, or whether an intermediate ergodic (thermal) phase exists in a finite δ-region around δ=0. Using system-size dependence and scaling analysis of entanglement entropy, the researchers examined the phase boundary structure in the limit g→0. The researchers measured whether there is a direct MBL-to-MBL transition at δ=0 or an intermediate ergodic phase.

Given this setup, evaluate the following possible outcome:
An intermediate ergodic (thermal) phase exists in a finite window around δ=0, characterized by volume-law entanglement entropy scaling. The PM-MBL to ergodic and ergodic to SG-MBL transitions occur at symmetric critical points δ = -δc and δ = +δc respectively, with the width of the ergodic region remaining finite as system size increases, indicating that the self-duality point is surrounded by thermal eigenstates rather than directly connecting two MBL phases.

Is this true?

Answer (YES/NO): YES